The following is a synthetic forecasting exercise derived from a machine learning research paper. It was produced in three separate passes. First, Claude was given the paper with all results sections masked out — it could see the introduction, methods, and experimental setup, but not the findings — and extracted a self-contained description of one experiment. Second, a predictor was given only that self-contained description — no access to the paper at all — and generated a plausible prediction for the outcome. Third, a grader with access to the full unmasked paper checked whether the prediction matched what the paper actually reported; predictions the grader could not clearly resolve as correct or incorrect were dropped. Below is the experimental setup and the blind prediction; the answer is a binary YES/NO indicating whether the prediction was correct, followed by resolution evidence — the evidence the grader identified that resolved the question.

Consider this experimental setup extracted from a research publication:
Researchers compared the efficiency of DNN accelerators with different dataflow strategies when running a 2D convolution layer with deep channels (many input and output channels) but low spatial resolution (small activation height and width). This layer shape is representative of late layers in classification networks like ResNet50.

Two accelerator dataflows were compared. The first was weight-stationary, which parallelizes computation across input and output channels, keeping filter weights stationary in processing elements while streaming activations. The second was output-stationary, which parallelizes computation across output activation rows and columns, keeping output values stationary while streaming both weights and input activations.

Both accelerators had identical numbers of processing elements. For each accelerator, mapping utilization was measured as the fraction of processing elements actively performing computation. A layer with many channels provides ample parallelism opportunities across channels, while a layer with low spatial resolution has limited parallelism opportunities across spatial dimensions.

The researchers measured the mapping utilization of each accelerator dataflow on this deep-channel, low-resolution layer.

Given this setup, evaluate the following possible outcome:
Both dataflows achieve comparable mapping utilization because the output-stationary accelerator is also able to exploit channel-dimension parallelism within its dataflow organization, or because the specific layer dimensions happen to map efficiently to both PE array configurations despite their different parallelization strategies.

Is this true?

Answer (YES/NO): NO